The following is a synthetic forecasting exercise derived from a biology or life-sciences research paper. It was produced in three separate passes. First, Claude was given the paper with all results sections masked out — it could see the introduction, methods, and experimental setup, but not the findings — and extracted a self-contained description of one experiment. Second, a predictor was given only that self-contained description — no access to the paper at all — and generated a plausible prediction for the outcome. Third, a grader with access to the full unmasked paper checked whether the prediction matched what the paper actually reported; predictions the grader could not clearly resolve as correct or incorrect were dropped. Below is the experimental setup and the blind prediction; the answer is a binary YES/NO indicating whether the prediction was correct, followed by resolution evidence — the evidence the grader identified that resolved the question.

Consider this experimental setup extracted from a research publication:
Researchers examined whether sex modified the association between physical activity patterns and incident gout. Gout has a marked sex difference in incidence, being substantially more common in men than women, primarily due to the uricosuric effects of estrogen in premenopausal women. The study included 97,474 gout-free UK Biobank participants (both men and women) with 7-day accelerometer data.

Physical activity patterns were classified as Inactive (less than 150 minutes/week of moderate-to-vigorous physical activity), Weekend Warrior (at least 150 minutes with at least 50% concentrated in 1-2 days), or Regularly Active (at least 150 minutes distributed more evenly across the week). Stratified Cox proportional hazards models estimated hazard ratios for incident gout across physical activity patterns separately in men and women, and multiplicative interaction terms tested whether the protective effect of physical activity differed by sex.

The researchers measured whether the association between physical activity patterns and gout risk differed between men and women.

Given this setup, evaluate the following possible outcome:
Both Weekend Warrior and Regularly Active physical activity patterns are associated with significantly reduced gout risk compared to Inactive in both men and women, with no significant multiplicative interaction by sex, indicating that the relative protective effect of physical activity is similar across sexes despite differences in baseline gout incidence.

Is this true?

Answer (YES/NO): NO